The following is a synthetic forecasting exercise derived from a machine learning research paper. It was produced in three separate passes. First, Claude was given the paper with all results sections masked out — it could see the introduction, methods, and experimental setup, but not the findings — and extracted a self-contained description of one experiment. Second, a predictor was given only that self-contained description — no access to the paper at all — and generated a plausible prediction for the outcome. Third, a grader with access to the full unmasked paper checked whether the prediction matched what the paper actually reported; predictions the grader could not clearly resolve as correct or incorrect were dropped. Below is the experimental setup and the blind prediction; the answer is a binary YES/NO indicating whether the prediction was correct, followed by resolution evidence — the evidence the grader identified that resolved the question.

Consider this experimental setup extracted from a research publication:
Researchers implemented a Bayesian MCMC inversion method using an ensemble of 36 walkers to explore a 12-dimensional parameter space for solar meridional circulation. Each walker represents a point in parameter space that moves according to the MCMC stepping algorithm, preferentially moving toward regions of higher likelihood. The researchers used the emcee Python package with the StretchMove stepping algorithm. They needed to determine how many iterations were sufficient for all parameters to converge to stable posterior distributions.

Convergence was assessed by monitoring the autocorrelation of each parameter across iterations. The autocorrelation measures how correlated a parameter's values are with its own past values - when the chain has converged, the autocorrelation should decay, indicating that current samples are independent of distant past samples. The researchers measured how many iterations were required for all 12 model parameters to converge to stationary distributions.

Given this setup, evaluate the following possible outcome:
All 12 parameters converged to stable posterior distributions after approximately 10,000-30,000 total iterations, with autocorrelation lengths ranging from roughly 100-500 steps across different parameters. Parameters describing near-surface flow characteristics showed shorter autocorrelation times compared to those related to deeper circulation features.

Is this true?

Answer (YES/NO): NO